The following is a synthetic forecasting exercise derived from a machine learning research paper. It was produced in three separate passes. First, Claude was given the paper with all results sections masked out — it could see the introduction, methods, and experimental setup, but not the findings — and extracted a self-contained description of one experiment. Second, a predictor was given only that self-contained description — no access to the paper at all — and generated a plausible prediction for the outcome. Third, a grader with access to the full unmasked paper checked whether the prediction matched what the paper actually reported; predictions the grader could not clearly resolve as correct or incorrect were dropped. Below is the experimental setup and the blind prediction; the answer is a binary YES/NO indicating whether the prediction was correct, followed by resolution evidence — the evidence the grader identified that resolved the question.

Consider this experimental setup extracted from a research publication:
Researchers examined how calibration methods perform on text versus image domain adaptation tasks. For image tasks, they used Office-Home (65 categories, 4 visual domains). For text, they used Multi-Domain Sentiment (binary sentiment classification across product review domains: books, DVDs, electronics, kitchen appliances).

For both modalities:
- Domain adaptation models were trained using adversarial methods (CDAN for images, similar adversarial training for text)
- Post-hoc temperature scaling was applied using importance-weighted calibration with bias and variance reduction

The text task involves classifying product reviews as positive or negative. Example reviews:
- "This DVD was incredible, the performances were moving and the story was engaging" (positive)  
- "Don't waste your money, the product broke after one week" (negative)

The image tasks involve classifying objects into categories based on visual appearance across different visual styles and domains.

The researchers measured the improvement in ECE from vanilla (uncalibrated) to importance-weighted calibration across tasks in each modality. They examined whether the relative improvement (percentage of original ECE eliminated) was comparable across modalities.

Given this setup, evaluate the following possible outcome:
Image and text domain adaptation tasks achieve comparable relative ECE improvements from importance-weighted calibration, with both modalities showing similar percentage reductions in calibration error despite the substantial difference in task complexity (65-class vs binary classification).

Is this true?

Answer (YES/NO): NO